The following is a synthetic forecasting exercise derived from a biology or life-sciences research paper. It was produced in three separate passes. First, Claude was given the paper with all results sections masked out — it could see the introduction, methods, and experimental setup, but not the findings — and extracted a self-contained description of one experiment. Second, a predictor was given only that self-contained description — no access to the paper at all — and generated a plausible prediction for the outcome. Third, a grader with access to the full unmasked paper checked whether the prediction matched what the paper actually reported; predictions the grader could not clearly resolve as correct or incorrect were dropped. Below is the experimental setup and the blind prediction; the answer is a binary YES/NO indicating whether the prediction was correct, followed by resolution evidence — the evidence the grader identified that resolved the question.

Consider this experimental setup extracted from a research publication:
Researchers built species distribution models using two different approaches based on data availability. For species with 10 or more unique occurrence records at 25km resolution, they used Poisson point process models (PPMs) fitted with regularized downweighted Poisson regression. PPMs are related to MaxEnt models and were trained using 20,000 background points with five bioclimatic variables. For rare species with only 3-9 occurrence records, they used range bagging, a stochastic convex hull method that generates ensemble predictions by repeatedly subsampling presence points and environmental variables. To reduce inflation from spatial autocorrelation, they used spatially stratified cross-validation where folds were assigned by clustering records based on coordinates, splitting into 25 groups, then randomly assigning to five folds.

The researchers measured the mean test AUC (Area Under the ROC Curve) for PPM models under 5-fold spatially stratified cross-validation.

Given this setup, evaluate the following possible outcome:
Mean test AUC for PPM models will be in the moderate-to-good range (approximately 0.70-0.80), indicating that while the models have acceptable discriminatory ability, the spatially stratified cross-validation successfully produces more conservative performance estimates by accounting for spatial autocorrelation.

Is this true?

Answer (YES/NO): YES